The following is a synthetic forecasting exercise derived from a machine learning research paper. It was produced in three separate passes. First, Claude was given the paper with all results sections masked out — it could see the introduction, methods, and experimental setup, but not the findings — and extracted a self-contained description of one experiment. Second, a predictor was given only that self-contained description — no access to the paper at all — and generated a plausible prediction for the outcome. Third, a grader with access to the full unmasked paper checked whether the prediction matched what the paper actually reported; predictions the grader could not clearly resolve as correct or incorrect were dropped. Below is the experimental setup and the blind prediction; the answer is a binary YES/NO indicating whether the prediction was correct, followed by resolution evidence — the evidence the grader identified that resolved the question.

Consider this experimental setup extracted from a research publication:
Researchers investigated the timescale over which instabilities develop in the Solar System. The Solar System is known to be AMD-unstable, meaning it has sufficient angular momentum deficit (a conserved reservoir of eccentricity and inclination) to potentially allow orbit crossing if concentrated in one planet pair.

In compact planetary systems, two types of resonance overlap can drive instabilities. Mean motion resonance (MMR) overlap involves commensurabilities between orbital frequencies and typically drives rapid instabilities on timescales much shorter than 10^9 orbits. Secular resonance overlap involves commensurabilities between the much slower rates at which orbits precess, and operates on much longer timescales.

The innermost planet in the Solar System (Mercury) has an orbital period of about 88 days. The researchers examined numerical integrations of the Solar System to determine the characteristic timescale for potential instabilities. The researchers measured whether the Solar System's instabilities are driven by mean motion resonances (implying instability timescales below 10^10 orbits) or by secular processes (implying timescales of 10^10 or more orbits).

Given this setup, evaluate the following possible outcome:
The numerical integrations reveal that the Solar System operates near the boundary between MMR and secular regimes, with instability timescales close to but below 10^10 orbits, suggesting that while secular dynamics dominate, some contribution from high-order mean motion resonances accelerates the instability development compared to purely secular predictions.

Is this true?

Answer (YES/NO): NO